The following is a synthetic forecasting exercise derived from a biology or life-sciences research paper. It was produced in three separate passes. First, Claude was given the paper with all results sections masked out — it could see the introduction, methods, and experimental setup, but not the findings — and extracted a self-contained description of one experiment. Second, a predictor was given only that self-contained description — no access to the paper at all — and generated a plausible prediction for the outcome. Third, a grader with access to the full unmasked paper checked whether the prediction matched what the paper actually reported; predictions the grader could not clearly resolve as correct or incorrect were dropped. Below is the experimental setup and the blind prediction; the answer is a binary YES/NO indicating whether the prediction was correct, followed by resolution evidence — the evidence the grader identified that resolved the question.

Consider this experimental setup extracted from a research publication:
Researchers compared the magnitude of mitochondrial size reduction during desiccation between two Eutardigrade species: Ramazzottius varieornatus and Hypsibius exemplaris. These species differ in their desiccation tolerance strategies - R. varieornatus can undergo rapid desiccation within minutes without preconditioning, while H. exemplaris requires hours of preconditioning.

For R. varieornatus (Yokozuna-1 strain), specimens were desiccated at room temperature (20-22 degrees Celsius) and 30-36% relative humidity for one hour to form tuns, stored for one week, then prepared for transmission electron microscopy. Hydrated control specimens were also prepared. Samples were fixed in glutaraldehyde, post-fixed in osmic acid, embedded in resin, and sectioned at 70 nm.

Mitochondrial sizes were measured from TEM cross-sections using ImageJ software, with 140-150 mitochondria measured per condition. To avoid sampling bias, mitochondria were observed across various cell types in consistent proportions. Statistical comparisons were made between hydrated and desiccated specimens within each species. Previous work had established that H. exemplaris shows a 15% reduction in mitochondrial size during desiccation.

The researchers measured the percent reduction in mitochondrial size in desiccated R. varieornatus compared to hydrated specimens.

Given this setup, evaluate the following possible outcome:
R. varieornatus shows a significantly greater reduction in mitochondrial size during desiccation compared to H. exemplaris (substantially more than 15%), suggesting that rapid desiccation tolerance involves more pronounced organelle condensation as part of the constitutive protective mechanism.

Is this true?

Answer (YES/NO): NO